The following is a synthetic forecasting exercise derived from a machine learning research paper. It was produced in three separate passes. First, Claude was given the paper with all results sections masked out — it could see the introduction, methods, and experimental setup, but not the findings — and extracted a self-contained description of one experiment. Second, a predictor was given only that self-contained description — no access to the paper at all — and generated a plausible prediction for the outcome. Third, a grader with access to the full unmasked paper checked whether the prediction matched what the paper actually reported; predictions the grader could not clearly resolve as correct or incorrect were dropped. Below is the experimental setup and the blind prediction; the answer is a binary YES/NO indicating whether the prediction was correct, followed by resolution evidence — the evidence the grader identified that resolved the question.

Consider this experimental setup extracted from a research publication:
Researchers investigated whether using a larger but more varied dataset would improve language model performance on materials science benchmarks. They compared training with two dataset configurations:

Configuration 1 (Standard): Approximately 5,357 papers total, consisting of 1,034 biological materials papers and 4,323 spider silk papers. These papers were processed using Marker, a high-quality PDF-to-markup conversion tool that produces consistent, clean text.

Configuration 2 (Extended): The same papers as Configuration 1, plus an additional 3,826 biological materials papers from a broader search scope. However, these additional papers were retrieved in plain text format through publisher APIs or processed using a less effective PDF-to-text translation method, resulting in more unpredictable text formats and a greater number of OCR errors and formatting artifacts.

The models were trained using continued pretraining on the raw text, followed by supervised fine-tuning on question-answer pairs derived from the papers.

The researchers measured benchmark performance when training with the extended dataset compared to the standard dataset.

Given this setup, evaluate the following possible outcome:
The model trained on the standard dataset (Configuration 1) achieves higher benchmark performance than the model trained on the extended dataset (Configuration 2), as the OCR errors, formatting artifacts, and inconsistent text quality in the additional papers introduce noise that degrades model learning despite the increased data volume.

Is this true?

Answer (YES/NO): YES